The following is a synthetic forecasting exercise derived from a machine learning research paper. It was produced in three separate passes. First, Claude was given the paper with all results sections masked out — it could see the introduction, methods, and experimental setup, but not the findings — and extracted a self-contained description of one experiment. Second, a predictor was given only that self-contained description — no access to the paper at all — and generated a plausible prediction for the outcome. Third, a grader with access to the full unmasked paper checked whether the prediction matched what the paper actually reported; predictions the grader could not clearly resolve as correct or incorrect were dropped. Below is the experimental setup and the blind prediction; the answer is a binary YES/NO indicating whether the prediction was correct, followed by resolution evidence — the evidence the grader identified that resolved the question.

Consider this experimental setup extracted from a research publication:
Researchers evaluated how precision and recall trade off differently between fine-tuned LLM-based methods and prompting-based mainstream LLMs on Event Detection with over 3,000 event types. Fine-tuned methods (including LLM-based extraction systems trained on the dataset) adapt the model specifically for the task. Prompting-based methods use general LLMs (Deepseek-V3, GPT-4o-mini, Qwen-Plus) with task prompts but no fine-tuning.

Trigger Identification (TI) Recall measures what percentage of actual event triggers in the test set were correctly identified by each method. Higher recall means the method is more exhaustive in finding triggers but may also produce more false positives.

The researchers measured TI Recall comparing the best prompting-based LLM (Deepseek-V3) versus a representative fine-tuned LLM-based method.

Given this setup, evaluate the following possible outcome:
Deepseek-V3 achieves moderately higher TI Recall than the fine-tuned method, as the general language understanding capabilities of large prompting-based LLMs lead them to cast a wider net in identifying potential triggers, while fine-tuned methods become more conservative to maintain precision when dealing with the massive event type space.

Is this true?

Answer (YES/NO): YES